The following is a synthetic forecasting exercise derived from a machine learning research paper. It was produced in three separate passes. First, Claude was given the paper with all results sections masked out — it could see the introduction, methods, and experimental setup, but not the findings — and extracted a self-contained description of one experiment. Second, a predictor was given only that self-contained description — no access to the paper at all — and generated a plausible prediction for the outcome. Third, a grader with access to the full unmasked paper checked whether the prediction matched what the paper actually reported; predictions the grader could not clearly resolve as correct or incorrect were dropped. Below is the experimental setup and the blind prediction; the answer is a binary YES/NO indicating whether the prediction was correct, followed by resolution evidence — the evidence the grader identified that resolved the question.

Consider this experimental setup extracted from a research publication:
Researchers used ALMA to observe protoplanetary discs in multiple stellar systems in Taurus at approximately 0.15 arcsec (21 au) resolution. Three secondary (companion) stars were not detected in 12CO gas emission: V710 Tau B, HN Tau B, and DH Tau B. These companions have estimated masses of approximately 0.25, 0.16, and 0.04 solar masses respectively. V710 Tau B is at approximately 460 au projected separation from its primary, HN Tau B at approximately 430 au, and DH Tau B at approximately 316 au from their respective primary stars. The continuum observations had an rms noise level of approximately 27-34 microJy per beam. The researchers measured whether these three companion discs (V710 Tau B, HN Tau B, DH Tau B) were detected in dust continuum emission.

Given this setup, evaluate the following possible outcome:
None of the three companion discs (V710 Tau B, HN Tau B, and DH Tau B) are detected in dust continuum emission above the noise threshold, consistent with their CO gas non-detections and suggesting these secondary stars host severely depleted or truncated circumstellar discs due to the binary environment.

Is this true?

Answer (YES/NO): YES